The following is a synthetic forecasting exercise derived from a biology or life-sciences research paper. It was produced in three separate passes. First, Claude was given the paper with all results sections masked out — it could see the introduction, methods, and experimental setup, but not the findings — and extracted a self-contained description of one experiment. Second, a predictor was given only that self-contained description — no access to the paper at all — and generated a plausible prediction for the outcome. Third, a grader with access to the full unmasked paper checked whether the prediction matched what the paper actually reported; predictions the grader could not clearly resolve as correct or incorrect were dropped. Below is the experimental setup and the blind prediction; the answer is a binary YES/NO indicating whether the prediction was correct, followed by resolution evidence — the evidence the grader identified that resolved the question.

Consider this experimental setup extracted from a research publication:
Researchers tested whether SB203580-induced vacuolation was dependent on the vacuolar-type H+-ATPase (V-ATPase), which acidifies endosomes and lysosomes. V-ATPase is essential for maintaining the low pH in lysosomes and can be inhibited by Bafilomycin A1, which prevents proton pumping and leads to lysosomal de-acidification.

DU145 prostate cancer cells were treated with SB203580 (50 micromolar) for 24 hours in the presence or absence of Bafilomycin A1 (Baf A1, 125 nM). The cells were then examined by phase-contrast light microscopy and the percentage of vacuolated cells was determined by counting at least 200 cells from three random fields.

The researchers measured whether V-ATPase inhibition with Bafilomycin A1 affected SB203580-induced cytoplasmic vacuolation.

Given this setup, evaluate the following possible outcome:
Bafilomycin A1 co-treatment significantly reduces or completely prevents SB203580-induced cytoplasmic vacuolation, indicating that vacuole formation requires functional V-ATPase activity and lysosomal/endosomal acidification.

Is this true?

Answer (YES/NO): YES